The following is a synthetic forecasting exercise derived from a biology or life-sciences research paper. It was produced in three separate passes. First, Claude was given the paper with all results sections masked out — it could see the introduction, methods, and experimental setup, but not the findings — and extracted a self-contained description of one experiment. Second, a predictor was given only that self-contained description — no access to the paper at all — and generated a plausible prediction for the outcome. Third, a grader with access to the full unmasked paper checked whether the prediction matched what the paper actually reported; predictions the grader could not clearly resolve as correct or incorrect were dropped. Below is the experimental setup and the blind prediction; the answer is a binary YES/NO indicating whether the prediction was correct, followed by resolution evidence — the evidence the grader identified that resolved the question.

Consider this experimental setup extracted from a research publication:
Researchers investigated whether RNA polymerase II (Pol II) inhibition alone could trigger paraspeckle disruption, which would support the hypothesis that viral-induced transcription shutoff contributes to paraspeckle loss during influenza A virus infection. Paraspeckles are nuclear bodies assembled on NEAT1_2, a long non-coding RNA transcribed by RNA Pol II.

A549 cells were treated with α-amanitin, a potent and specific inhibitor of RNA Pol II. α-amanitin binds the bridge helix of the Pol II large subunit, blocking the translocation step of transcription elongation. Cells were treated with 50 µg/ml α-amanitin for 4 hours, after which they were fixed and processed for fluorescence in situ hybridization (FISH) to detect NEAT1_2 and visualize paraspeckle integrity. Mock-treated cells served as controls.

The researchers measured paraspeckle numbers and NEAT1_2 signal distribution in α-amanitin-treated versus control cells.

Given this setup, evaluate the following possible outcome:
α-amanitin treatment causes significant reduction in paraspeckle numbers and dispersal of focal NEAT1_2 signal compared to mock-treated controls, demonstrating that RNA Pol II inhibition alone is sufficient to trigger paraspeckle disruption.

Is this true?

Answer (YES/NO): NO